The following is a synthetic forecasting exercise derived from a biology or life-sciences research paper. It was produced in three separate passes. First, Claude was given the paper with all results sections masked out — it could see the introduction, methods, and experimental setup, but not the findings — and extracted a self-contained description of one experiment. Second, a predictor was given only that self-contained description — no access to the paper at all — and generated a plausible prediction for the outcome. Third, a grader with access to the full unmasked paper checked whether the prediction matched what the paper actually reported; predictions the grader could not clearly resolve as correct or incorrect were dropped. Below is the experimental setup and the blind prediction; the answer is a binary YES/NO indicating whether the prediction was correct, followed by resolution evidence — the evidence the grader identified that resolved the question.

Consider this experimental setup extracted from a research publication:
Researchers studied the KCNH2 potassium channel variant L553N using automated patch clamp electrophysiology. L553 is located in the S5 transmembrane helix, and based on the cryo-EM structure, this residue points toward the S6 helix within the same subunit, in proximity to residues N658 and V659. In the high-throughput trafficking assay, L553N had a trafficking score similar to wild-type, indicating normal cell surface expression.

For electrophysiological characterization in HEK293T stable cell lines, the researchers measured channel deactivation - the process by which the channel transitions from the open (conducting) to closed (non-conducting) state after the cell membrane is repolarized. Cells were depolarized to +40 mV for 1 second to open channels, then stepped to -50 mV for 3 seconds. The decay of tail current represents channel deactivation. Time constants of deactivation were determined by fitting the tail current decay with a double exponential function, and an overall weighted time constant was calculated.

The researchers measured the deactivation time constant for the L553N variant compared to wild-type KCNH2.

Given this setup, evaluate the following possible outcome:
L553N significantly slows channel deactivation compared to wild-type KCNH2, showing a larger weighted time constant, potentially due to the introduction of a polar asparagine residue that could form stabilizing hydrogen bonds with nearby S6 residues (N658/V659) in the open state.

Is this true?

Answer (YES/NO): NO